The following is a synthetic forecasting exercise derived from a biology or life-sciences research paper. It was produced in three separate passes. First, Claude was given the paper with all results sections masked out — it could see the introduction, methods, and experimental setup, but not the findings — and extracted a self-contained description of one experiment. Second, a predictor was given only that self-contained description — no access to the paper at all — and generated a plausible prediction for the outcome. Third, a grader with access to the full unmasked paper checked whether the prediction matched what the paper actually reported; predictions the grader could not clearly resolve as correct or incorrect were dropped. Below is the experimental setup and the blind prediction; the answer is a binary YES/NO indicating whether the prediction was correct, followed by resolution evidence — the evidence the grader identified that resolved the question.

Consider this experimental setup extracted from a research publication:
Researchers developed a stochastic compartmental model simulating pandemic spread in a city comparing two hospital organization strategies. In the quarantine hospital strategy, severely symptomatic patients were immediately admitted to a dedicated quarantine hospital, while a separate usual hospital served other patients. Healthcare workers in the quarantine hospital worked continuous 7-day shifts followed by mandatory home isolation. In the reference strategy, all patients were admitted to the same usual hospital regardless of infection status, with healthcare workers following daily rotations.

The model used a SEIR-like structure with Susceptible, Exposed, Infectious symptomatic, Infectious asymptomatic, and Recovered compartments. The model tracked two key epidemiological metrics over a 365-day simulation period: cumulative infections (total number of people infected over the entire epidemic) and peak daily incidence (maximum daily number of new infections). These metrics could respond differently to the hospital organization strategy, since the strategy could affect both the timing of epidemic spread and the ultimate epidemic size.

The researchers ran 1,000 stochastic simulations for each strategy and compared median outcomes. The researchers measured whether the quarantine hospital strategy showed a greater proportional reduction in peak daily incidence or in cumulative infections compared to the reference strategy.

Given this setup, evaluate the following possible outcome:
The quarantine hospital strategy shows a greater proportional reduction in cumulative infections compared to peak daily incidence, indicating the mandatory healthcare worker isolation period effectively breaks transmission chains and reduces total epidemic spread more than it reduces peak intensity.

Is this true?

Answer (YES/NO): NO